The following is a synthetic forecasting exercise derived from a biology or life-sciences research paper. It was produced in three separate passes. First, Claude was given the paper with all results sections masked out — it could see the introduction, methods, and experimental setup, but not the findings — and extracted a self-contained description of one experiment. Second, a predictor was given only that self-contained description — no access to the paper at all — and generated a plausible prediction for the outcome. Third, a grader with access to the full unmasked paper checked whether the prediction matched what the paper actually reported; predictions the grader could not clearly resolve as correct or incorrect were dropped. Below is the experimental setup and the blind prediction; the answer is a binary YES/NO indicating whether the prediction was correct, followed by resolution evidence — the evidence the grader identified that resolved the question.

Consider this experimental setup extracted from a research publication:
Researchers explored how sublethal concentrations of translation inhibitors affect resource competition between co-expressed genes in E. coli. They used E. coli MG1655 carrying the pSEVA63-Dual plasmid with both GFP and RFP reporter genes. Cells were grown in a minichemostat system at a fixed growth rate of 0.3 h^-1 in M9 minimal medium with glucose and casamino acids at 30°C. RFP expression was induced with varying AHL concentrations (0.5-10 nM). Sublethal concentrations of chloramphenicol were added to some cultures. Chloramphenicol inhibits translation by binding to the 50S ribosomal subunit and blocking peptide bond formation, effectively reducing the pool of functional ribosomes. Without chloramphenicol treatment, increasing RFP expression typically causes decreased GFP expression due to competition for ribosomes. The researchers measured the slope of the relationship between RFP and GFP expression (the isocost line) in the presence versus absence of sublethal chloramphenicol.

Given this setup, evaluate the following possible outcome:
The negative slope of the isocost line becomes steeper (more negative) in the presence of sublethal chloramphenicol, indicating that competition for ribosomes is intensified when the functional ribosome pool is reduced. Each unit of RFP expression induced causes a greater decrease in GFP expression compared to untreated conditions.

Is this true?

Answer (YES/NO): NO